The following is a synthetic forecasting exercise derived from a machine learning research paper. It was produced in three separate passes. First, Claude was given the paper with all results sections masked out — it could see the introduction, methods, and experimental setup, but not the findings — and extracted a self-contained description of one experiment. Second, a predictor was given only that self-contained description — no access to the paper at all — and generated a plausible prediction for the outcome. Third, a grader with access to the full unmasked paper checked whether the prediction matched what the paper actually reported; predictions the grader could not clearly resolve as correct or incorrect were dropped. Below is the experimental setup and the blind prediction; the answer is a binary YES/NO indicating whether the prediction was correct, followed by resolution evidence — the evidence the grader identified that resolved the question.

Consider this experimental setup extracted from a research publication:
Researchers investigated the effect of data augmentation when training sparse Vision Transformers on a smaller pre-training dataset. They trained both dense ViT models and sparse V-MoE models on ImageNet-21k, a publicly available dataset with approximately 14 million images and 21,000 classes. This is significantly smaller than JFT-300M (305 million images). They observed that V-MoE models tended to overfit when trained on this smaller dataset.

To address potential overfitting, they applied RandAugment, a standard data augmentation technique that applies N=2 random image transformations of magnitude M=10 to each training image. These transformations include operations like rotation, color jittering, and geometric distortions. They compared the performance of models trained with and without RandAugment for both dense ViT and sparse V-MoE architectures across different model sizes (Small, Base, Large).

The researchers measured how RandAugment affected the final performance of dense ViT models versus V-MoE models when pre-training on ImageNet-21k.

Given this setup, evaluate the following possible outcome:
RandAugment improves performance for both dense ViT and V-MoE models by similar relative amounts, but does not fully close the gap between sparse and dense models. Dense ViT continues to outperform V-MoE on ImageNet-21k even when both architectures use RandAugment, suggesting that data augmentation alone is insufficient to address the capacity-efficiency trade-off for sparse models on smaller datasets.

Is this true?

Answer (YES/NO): NO